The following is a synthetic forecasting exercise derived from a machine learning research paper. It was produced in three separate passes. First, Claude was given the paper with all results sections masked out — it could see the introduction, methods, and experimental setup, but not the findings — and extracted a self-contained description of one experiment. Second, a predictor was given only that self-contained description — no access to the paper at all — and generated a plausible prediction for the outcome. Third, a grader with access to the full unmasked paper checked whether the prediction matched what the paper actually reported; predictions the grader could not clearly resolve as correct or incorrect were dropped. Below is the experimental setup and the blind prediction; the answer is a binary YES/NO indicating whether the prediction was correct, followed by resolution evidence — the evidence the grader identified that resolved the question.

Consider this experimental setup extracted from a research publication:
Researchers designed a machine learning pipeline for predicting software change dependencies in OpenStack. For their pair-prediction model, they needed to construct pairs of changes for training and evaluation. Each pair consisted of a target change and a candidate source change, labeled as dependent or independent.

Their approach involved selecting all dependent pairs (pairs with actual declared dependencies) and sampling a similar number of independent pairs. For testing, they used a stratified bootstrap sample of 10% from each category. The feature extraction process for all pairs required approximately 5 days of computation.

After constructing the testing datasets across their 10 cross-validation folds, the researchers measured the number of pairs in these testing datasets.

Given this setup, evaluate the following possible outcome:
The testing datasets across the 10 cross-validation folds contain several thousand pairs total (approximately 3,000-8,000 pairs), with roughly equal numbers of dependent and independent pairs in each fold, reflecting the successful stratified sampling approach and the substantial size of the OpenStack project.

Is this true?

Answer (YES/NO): NO